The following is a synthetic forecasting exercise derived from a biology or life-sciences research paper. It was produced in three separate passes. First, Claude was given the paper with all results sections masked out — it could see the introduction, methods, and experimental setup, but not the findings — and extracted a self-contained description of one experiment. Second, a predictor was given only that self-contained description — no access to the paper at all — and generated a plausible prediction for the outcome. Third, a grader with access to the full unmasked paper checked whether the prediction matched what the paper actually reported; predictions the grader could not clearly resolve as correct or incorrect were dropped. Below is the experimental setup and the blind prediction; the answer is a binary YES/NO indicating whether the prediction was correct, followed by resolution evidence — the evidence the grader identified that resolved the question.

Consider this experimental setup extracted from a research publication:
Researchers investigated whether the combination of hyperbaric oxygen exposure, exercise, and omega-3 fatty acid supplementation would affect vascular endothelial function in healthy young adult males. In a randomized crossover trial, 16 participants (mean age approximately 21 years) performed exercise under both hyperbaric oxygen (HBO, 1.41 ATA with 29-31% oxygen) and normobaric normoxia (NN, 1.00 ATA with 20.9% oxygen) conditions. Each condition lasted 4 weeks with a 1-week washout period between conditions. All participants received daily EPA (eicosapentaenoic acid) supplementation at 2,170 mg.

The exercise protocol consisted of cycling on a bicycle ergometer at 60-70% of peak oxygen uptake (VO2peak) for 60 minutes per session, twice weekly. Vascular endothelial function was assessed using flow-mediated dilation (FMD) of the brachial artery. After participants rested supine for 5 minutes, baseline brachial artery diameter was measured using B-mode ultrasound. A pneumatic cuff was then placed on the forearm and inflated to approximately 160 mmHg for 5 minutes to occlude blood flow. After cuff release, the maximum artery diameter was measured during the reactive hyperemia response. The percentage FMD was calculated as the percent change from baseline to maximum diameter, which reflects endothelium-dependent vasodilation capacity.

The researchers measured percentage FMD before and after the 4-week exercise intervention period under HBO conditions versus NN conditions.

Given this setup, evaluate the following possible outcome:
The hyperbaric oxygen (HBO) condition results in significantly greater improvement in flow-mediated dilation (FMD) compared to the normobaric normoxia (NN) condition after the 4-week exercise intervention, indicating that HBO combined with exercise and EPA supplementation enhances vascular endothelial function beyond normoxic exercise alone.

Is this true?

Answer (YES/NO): NO